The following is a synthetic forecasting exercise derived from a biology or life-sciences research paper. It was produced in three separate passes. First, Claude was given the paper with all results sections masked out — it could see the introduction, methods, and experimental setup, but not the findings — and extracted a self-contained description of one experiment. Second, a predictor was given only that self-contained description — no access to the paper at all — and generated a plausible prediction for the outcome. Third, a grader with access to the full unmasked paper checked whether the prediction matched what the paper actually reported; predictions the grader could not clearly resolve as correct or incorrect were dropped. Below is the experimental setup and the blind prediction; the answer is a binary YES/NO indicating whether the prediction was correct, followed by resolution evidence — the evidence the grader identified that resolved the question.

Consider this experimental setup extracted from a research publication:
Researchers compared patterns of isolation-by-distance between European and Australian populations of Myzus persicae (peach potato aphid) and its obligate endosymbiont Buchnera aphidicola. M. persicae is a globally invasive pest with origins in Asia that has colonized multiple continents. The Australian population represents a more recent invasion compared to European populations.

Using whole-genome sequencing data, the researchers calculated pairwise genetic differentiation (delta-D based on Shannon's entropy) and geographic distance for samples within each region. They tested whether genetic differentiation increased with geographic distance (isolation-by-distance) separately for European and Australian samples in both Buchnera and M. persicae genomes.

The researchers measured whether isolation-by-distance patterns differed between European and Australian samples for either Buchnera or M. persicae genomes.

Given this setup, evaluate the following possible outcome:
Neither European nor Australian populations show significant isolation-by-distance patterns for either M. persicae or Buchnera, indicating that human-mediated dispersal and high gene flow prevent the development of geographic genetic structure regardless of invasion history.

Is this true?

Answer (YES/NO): YES